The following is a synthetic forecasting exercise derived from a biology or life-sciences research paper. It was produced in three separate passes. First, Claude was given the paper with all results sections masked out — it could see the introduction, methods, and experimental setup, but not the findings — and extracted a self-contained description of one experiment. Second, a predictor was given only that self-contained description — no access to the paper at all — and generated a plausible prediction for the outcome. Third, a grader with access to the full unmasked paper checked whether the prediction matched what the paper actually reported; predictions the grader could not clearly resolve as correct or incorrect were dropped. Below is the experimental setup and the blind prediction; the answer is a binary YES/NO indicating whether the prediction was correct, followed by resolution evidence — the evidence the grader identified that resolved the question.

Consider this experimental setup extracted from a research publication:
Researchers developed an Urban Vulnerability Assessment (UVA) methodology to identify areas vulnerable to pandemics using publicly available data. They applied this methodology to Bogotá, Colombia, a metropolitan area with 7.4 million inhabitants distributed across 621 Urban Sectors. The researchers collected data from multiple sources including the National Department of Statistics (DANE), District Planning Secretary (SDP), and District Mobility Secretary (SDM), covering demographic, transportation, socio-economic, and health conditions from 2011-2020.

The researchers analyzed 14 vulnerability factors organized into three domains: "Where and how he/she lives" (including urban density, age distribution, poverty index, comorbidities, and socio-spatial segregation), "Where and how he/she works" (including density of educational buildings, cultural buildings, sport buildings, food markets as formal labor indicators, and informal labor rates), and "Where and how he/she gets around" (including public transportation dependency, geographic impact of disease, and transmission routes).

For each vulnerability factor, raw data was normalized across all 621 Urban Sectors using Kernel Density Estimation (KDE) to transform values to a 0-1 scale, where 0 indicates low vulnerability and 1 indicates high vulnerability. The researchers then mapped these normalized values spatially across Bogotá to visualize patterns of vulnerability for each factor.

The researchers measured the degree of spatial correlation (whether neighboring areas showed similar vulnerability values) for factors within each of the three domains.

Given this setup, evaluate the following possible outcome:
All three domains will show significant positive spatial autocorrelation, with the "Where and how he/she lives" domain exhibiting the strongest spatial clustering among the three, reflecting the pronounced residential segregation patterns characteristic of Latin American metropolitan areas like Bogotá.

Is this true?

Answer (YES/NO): NO